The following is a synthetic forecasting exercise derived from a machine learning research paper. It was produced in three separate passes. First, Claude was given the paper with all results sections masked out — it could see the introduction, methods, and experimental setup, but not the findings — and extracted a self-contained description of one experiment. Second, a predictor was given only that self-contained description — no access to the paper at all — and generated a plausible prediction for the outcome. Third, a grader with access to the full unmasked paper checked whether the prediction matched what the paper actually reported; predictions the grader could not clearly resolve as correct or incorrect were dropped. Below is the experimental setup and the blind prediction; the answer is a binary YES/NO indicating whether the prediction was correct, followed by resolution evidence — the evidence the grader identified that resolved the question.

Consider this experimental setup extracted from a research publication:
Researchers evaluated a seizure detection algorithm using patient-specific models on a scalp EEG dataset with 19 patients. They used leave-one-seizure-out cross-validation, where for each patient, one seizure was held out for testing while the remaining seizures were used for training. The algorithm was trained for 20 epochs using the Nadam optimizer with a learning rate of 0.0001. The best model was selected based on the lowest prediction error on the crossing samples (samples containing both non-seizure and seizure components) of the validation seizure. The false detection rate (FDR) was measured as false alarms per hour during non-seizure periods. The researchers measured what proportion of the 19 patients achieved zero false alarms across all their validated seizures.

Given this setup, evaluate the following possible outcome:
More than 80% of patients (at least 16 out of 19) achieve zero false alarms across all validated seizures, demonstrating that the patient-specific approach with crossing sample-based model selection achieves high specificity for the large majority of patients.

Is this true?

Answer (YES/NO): NO